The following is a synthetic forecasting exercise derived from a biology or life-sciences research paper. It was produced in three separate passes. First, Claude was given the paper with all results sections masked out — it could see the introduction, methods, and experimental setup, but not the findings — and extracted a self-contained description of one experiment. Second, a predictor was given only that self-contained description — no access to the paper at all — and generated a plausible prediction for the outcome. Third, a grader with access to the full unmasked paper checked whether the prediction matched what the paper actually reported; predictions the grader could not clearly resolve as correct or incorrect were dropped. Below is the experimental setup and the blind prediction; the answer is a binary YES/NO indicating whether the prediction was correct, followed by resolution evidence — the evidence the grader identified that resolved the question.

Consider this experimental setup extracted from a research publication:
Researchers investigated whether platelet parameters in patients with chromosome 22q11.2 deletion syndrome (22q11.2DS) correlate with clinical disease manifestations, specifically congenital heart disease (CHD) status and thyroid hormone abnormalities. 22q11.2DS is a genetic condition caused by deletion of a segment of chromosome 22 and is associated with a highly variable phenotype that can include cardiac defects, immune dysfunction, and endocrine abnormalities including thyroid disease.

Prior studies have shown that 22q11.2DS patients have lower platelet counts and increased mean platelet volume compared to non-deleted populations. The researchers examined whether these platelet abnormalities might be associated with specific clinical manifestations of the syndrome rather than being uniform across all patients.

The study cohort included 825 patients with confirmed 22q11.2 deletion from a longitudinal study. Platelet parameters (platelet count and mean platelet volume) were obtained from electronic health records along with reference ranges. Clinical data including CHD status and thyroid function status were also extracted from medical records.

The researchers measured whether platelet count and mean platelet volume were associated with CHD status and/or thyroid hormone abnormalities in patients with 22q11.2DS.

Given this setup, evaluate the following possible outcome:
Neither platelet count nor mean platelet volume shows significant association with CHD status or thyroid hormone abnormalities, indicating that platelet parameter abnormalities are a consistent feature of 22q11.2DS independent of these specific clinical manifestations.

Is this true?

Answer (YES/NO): NO